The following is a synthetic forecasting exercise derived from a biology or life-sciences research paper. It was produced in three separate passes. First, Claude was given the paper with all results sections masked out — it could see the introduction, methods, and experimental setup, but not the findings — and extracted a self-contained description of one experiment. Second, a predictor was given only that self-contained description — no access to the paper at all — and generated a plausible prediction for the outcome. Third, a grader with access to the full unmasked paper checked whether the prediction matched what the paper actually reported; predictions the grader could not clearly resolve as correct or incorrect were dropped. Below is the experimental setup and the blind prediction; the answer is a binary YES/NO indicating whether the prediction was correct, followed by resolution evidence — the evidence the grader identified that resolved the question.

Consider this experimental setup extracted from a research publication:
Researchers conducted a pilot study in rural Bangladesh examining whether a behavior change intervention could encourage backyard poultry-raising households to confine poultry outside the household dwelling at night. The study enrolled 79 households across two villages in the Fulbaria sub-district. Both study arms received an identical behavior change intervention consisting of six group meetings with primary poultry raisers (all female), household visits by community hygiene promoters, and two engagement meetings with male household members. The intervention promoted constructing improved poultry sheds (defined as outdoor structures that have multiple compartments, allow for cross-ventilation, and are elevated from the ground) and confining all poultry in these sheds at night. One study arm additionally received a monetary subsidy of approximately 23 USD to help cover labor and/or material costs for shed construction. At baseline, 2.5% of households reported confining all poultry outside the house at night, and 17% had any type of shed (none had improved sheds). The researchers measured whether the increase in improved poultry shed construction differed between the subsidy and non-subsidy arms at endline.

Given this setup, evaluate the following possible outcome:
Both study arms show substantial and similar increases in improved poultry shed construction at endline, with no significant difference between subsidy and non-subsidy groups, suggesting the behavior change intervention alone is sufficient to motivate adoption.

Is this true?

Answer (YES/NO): NO